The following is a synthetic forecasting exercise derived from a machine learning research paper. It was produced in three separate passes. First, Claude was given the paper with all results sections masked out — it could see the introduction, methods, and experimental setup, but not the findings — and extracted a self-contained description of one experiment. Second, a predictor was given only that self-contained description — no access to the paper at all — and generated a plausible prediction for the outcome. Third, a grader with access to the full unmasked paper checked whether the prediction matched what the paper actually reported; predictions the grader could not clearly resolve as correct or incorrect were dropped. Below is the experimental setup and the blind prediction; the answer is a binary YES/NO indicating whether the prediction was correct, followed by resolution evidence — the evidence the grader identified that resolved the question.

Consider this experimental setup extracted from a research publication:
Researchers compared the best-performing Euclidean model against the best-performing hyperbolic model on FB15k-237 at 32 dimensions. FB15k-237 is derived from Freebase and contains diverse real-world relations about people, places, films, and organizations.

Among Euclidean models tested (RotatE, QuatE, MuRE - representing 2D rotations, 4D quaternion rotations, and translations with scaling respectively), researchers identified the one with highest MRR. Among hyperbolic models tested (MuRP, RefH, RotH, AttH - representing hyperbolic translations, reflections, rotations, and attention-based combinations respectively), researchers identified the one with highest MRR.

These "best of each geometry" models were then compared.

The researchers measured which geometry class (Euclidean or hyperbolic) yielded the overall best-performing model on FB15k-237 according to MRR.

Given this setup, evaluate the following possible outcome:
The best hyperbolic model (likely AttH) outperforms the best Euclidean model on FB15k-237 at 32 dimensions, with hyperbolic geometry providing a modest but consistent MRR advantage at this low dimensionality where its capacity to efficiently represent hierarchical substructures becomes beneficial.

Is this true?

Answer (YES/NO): YES